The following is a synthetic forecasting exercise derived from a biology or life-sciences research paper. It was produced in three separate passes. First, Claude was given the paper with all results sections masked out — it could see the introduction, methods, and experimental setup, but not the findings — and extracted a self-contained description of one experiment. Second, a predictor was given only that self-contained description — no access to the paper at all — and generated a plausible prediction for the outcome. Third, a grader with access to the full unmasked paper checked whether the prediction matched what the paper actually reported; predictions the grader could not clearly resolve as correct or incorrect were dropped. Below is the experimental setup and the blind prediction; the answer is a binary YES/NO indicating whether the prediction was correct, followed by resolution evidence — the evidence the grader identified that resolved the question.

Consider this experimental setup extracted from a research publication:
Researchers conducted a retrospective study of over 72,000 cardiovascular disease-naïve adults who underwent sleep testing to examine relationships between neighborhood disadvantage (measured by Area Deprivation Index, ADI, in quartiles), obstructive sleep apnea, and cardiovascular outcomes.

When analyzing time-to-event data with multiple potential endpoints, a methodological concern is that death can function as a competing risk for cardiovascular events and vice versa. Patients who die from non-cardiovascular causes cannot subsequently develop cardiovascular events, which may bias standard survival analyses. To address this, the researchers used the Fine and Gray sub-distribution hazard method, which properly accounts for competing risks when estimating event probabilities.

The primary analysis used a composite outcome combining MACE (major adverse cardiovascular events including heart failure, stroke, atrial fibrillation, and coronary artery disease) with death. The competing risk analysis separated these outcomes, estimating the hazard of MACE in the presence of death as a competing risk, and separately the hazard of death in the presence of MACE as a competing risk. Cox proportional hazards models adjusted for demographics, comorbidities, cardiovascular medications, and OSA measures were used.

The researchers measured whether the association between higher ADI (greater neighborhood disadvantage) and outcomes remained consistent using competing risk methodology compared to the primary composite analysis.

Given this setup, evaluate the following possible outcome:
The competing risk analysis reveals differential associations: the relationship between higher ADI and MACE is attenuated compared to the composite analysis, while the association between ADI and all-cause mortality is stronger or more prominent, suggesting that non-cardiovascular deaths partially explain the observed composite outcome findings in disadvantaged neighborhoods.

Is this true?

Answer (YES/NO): YES